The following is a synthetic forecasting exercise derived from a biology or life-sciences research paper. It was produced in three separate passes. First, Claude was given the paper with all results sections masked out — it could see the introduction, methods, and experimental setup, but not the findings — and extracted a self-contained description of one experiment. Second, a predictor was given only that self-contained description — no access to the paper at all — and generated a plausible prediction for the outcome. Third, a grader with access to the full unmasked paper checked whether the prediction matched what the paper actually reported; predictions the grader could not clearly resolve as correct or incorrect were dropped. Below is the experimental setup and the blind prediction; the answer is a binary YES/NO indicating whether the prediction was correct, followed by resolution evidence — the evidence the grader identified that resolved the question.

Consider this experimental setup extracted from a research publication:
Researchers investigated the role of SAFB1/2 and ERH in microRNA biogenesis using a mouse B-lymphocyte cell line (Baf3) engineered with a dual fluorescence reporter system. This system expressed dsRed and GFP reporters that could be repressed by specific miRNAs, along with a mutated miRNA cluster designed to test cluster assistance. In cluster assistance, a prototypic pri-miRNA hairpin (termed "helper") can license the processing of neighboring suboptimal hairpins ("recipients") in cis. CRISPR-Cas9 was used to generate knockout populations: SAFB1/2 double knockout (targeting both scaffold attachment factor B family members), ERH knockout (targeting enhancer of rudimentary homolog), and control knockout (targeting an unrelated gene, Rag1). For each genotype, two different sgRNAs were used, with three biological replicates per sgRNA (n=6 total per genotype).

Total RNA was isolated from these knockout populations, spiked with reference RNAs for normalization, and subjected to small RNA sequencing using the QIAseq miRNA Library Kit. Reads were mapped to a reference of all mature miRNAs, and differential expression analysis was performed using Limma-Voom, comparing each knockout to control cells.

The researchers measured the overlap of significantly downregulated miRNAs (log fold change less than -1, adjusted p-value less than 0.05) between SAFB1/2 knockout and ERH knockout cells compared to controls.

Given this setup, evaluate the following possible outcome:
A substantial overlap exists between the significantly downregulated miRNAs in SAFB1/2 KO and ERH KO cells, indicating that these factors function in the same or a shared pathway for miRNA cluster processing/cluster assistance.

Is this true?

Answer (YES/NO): YES